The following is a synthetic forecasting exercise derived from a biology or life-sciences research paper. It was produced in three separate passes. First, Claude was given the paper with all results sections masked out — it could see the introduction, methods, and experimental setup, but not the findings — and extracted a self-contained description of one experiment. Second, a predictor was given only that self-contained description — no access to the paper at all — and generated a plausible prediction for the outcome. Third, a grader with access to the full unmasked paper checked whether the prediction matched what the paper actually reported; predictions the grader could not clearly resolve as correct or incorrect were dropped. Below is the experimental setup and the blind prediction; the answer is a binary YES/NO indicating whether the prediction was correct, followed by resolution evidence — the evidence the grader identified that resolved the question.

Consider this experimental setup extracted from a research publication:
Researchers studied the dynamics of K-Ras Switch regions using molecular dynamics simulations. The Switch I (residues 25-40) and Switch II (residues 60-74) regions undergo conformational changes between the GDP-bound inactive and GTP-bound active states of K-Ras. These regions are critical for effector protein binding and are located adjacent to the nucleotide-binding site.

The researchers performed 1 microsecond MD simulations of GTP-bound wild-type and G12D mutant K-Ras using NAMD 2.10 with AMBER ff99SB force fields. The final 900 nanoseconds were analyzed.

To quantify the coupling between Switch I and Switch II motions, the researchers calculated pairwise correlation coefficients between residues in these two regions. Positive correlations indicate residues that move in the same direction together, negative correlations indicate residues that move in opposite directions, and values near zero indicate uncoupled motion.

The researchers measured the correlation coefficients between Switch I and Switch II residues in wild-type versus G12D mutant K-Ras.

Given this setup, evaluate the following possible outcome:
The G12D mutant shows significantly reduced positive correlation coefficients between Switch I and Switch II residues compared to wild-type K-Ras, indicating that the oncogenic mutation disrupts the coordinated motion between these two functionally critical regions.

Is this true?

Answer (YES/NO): NO